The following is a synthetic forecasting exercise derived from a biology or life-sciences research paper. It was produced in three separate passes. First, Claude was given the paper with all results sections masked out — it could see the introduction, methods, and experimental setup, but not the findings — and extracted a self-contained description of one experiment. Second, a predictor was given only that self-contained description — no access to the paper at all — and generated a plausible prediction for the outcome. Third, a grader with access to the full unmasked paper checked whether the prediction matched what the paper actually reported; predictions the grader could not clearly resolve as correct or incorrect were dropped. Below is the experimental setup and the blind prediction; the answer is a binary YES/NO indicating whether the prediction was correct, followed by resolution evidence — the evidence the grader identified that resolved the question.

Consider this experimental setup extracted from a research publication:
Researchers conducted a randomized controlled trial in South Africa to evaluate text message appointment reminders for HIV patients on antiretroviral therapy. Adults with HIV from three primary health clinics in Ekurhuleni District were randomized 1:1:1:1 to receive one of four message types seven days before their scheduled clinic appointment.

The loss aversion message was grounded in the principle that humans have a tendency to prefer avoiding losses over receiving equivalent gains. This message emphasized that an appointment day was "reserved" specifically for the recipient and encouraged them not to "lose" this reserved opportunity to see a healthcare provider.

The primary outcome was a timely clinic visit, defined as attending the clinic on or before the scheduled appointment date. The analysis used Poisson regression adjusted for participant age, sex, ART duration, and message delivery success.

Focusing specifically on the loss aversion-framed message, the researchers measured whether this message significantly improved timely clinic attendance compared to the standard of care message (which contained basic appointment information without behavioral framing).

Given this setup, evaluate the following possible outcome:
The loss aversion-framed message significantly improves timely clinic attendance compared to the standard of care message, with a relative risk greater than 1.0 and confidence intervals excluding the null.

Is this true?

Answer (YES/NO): NO